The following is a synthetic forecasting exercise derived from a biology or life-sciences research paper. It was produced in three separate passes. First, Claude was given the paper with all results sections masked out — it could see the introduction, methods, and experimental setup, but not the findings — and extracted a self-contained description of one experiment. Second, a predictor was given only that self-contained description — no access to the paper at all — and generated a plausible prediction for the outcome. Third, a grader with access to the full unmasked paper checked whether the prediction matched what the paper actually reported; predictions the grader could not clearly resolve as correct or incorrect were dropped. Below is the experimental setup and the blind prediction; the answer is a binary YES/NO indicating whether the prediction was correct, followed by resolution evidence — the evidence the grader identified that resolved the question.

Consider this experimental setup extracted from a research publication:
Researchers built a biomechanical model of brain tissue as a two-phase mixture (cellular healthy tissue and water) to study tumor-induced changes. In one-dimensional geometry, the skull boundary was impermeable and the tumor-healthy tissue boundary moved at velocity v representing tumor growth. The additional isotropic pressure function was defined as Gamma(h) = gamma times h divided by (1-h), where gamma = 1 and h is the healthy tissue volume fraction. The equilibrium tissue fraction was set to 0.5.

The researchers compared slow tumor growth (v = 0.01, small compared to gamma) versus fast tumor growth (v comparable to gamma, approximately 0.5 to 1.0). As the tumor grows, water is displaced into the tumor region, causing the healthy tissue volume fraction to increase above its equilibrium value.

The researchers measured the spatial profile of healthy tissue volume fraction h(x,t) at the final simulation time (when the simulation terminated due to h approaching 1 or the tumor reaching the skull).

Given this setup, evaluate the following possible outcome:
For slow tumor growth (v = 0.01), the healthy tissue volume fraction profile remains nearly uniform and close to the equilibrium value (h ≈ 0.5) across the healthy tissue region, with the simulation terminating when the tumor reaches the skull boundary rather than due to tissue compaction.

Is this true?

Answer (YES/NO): NO